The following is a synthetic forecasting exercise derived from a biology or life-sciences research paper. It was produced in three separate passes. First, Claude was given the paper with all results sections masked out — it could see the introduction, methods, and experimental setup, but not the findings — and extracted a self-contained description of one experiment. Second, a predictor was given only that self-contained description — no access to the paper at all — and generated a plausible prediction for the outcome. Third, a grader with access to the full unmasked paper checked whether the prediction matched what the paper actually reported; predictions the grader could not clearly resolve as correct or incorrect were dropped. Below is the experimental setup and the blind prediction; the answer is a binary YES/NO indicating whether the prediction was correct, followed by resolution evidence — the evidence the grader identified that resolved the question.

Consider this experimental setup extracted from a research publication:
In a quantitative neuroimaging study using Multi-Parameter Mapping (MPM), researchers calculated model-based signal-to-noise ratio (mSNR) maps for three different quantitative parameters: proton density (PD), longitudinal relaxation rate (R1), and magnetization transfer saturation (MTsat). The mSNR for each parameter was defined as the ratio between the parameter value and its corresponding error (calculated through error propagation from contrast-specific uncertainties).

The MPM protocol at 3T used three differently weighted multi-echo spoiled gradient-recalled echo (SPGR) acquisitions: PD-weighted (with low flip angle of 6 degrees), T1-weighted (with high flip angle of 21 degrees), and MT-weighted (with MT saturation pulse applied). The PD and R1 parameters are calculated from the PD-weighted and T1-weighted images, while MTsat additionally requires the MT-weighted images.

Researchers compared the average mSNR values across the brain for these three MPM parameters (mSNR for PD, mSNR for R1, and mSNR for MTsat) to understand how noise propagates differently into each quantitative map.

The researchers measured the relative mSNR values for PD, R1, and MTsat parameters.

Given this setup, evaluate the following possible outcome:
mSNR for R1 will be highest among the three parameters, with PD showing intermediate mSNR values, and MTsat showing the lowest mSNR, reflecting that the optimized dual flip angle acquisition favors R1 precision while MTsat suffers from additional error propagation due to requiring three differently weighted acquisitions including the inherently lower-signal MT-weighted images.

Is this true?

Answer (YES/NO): NO